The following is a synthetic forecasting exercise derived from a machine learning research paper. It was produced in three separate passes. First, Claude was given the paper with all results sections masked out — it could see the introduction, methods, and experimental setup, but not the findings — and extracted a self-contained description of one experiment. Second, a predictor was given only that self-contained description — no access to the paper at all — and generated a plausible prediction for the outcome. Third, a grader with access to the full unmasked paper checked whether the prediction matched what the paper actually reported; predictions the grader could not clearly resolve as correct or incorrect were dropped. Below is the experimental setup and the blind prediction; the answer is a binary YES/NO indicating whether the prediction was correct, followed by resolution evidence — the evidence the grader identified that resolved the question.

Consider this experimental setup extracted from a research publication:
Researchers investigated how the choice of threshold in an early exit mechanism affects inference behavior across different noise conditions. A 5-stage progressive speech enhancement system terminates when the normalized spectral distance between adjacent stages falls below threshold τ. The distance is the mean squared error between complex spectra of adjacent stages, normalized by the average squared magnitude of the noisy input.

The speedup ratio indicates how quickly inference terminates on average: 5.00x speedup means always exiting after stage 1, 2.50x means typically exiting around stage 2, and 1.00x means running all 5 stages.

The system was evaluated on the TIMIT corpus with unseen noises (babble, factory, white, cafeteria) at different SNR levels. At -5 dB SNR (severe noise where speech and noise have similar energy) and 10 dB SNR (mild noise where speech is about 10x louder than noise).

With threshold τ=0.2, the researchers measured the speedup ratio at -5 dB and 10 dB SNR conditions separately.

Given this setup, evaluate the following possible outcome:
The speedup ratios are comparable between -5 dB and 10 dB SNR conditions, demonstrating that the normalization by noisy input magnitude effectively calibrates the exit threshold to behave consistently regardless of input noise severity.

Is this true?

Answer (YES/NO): NO